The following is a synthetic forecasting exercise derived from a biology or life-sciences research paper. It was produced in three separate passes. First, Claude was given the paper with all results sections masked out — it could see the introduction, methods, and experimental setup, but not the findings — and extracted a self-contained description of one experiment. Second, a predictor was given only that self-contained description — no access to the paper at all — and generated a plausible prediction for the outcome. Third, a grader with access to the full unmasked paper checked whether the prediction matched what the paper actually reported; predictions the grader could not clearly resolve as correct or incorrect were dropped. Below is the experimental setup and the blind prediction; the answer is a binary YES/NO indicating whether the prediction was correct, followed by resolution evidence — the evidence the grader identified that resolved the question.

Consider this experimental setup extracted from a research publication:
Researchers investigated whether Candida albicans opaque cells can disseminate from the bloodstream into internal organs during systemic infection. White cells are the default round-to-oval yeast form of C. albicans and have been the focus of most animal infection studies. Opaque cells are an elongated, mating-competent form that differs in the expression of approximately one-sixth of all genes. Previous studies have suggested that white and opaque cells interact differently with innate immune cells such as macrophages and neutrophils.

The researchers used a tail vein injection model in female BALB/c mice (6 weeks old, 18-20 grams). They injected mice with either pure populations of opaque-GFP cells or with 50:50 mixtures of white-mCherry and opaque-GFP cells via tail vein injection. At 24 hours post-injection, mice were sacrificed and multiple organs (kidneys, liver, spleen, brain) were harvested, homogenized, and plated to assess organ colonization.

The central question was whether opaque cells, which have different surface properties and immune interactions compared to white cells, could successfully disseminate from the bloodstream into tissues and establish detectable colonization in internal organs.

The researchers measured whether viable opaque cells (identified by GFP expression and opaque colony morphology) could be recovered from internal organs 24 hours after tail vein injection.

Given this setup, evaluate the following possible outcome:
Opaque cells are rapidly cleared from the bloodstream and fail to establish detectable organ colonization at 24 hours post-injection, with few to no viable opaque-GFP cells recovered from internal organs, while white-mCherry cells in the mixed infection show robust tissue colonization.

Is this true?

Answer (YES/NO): NO